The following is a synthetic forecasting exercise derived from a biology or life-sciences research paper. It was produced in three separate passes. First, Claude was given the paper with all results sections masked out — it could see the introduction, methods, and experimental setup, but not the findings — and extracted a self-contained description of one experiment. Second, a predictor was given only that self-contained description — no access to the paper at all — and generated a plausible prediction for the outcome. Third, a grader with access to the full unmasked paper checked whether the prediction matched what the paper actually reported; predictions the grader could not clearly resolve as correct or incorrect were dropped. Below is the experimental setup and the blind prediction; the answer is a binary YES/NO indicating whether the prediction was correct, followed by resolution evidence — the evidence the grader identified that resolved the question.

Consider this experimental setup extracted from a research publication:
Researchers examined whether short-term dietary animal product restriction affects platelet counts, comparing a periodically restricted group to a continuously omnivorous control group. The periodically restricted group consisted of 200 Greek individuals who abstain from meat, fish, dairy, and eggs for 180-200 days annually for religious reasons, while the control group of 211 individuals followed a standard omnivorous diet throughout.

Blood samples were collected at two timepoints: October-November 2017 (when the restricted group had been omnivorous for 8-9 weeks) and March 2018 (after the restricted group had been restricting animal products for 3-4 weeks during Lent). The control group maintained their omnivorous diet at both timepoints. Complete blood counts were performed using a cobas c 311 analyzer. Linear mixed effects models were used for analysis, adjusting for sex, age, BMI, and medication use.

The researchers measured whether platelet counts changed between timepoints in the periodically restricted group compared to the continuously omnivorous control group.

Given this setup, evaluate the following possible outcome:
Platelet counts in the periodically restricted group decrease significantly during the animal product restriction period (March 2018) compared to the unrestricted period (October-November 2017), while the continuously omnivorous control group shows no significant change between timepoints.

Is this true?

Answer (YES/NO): YES